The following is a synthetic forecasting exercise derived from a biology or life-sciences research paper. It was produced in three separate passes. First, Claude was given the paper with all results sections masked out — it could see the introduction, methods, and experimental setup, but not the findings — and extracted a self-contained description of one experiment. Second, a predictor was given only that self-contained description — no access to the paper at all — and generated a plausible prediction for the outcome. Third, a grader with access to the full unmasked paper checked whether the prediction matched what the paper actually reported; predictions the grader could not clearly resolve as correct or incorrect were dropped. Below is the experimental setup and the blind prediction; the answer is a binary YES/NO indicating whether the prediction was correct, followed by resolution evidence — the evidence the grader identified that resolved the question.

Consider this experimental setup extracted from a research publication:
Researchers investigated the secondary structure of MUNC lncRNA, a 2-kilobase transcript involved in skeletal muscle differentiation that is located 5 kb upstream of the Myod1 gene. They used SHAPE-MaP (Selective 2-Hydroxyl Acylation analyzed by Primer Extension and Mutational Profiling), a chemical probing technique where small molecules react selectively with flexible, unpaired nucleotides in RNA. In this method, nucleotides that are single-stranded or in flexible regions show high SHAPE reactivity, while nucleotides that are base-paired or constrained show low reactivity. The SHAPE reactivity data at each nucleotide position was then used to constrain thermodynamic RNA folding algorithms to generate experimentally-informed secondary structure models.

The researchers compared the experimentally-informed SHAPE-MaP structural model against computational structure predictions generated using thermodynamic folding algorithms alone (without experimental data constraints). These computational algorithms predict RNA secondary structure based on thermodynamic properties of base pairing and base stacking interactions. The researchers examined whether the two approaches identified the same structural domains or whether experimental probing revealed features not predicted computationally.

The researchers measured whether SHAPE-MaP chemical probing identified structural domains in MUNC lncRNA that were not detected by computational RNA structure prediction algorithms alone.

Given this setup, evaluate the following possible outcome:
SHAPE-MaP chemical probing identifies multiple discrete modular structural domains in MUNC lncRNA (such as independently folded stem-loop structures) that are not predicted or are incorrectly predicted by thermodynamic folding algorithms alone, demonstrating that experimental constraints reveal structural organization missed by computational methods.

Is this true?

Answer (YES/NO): YES